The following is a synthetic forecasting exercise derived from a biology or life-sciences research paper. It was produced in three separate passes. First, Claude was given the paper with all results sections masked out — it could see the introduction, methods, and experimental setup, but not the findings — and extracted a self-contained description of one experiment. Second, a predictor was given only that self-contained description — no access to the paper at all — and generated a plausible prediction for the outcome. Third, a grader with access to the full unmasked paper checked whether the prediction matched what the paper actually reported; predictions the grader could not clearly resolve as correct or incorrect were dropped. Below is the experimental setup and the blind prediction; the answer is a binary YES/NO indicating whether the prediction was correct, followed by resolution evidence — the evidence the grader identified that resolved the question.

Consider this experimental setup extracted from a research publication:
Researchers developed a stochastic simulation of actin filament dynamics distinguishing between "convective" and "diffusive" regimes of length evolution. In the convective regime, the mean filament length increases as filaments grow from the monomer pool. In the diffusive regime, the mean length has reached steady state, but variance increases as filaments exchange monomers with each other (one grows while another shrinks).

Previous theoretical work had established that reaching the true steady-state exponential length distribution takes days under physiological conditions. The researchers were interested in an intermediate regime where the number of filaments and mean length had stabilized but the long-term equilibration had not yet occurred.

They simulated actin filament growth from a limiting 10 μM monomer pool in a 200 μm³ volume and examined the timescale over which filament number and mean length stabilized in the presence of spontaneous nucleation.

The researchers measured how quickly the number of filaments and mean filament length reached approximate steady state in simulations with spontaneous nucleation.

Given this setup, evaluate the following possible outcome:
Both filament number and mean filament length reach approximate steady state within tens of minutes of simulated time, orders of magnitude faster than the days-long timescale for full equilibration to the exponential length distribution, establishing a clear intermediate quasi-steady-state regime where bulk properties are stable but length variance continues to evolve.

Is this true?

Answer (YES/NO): YES